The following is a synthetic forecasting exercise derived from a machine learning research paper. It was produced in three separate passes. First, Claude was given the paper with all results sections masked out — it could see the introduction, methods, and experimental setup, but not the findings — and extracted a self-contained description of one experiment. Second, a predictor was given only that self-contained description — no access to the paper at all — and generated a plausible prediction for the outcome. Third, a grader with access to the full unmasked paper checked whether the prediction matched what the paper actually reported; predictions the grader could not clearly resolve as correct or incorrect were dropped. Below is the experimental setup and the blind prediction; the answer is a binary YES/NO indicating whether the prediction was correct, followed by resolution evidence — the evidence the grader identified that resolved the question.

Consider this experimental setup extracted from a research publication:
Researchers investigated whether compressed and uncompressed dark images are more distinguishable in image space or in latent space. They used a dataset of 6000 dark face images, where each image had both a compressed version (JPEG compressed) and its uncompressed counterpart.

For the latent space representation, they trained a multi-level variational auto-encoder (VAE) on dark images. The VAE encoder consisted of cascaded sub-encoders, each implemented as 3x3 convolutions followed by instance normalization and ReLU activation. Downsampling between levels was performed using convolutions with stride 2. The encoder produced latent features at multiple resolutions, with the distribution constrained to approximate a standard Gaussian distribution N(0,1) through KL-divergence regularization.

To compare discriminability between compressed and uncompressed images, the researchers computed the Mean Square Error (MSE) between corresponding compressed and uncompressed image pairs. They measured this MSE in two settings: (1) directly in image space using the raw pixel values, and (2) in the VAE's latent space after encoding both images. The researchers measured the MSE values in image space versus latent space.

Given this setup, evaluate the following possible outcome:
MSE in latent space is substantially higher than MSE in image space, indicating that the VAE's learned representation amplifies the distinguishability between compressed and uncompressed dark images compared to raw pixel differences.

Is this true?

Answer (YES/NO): YES